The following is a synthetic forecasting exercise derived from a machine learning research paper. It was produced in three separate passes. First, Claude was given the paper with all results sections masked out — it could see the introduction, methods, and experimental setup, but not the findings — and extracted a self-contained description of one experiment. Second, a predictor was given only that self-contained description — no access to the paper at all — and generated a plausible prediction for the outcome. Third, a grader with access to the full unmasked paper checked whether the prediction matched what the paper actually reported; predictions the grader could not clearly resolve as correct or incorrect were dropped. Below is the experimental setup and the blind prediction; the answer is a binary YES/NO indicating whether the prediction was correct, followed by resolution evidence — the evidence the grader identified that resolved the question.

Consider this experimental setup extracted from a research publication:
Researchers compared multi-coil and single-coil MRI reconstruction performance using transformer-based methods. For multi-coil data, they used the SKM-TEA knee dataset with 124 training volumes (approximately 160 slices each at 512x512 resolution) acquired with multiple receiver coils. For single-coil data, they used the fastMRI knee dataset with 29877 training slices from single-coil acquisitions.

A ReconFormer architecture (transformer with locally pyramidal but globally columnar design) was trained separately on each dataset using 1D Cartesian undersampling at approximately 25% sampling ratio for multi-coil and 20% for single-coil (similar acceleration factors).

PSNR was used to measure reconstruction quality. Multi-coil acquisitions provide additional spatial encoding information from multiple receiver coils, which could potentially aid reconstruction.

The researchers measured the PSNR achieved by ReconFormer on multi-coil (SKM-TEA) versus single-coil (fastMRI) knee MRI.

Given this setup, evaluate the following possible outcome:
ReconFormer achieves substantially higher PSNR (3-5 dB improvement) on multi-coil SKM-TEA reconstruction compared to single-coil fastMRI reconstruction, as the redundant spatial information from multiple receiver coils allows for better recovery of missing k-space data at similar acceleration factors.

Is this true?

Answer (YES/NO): NO